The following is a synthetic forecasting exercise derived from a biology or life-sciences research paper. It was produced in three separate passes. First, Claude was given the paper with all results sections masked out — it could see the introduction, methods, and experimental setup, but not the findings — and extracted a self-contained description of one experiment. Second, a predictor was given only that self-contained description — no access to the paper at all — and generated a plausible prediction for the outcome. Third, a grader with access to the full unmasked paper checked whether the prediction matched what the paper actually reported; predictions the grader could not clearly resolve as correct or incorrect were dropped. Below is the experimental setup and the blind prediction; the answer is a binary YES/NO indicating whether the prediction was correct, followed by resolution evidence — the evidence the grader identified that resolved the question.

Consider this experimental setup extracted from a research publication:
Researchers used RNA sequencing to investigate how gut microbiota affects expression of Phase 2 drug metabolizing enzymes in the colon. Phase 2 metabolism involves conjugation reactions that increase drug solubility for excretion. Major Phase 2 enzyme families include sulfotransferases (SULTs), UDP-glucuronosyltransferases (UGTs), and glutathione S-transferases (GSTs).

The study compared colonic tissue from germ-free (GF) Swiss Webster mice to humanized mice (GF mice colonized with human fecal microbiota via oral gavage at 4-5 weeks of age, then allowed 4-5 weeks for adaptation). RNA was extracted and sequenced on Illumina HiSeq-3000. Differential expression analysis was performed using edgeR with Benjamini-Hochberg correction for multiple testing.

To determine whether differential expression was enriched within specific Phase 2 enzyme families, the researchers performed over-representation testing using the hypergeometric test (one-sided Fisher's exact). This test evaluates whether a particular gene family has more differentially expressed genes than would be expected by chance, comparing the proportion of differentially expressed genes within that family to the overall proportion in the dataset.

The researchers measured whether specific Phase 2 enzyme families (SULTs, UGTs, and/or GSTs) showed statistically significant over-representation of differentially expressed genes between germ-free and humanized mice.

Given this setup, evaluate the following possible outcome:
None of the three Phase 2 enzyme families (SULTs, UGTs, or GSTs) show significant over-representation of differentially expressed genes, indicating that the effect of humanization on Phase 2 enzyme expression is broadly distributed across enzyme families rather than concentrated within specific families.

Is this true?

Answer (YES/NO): NO